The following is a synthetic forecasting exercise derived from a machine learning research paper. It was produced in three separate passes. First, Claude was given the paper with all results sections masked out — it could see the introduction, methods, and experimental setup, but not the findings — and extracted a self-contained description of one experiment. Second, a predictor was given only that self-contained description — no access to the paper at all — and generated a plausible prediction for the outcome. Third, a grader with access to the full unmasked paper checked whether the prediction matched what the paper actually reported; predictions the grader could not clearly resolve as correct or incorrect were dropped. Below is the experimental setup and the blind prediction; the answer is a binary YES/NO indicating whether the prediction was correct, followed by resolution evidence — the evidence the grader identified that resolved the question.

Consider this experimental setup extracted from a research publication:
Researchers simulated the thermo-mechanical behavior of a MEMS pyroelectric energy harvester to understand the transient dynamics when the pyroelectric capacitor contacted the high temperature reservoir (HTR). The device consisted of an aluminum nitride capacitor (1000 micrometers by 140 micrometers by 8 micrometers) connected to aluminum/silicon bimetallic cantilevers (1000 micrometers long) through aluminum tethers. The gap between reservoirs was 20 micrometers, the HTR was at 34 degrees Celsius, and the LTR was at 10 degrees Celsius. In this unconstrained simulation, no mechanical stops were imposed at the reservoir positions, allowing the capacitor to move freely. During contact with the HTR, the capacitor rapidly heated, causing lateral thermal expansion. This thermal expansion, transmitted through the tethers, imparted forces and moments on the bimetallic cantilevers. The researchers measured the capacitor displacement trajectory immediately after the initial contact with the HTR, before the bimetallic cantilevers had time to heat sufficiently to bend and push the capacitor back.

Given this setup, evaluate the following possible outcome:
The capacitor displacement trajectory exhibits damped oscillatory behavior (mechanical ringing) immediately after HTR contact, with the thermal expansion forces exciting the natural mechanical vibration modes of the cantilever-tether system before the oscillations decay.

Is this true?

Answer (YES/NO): NO